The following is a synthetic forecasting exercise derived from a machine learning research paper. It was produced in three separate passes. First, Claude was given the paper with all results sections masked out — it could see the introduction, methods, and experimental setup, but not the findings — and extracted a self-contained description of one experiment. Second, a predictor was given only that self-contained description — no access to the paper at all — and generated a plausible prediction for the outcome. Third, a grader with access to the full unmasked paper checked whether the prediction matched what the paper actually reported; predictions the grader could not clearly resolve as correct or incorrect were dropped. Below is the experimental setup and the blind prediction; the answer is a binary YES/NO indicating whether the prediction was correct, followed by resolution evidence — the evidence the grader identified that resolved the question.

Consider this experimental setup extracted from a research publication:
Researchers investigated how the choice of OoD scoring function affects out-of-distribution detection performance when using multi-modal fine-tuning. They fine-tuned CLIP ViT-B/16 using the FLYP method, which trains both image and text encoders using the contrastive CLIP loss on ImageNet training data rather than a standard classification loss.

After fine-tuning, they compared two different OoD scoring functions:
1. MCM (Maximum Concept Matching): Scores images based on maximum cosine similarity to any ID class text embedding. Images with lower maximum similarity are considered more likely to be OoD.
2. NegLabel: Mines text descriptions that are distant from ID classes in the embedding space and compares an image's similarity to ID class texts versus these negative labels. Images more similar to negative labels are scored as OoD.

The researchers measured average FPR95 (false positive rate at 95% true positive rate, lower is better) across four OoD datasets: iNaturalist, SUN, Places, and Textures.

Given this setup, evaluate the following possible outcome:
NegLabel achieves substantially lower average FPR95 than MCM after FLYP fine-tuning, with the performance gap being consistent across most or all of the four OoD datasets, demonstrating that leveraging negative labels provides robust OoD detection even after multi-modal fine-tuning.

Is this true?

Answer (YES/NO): YES